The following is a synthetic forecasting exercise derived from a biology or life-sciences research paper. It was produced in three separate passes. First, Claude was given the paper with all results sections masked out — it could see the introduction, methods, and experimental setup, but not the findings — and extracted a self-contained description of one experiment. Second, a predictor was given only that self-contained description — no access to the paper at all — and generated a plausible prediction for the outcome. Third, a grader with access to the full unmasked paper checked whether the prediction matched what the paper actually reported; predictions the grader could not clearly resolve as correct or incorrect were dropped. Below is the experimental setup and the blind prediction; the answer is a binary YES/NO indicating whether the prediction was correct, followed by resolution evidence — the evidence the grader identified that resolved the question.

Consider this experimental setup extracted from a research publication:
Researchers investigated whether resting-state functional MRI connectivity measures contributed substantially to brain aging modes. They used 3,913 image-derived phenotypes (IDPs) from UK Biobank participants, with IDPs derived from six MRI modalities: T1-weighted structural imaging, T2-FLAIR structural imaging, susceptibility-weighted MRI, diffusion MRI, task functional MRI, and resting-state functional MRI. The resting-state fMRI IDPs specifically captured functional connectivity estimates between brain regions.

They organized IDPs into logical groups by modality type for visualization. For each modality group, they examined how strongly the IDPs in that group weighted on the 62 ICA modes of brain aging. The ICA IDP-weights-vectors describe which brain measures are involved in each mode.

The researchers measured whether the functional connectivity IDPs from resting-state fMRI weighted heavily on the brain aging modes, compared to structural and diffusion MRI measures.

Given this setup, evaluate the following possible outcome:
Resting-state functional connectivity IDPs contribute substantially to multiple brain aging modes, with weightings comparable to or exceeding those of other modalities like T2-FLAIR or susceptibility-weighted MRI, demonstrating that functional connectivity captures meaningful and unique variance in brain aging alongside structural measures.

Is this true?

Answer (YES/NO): NO